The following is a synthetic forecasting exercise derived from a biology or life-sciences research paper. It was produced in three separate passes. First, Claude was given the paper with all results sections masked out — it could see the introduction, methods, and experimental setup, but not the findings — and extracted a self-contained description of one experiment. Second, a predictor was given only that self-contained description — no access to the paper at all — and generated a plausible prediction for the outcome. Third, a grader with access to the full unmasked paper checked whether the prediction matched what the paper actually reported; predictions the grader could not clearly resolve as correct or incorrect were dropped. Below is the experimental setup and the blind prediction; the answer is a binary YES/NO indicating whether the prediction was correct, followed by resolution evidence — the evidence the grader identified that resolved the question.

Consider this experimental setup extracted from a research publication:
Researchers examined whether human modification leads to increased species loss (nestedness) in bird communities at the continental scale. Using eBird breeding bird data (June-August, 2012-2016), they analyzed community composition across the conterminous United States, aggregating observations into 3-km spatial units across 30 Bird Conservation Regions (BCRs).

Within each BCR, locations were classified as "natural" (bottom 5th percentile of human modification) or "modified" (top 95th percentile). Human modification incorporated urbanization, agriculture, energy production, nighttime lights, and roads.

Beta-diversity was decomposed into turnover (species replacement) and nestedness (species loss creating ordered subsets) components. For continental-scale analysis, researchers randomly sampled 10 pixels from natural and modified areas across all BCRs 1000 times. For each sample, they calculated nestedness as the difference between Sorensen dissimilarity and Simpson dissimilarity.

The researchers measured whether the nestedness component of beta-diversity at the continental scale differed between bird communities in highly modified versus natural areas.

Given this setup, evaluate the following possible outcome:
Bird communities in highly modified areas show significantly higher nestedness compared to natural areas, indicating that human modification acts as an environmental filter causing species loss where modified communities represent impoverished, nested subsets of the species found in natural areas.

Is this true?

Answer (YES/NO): NO